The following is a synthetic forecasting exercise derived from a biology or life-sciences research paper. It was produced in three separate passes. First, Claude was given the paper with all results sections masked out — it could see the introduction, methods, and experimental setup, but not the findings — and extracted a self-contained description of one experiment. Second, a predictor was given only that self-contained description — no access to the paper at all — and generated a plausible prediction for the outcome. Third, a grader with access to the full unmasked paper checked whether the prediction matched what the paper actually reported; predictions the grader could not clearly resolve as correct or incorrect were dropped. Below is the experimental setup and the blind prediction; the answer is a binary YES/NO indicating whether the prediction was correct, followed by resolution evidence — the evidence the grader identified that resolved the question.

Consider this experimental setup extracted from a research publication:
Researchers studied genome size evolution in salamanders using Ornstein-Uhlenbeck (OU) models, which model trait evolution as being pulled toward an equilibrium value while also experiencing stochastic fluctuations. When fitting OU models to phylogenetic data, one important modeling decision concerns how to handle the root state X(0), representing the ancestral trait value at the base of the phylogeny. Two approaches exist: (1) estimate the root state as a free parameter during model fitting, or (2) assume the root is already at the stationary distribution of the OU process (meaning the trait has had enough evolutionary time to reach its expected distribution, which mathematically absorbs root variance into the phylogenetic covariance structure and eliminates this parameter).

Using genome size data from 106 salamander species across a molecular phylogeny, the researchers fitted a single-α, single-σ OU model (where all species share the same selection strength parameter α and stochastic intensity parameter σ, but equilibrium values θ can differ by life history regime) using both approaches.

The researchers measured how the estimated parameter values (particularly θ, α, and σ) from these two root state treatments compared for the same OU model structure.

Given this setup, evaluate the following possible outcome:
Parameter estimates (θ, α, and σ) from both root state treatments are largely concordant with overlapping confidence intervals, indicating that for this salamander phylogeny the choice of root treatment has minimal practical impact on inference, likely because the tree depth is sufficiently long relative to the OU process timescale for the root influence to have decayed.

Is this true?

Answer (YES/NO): NO